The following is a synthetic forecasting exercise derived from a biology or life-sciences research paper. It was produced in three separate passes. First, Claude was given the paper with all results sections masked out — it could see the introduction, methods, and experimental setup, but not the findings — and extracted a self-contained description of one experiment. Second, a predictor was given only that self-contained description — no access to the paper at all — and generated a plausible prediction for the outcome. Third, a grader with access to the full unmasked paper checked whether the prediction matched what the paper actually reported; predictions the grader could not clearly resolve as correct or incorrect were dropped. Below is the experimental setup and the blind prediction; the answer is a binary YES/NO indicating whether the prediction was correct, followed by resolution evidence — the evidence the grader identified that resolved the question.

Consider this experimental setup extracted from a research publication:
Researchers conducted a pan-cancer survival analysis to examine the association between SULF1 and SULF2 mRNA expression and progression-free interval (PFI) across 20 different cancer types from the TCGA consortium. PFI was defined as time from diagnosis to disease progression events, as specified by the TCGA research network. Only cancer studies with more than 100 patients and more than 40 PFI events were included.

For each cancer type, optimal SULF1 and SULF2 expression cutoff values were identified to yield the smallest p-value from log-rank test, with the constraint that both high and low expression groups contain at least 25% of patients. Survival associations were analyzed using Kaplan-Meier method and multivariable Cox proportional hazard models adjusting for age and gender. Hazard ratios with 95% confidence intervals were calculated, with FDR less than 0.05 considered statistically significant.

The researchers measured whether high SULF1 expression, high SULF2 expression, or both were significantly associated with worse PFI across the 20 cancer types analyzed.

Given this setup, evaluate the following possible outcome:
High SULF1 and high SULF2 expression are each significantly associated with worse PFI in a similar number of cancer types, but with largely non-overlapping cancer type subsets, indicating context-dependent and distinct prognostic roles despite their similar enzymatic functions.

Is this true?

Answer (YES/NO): YES